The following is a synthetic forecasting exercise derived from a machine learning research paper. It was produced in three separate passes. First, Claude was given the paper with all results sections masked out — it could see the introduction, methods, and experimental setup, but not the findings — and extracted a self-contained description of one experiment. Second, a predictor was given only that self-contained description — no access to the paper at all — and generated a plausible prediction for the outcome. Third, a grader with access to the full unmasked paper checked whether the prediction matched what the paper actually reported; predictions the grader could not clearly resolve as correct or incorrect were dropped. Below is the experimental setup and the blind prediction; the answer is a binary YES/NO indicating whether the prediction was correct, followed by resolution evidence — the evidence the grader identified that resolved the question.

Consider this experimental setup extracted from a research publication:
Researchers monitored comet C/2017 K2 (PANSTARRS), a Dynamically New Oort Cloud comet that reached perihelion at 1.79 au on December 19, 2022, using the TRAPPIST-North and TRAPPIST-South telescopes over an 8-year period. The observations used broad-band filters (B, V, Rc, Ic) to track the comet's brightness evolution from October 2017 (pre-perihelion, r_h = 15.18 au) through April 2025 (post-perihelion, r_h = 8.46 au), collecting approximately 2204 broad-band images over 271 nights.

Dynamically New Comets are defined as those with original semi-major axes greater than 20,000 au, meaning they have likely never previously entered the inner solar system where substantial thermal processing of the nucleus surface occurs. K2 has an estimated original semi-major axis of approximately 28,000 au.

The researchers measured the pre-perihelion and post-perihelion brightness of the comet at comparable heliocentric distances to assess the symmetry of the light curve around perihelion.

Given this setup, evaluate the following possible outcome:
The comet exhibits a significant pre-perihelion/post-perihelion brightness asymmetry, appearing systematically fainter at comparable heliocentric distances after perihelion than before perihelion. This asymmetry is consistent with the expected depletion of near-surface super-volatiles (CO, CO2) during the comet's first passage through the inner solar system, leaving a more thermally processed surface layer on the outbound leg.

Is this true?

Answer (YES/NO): YES